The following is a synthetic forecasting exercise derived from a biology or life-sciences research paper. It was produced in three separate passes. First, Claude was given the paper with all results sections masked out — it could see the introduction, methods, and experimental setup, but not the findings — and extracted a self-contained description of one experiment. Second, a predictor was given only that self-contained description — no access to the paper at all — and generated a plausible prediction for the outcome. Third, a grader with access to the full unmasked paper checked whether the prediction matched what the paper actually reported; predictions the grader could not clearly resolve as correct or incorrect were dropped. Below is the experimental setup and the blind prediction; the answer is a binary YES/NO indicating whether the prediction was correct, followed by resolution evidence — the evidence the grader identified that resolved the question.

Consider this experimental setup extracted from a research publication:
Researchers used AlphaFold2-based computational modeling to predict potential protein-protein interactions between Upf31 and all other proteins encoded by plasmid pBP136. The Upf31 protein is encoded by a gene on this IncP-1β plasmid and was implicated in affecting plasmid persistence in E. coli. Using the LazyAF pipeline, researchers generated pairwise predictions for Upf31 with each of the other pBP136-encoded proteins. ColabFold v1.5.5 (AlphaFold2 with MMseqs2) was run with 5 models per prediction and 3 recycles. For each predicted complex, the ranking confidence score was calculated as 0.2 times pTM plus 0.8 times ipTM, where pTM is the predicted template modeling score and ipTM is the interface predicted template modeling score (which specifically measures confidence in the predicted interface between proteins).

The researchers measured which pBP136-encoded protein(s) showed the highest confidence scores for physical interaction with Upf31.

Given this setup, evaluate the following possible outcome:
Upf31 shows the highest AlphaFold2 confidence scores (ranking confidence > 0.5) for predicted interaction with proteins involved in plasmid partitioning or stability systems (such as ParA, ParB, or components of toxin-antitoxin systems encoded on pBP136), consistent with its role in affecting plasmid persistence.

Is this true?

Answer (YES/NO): NO